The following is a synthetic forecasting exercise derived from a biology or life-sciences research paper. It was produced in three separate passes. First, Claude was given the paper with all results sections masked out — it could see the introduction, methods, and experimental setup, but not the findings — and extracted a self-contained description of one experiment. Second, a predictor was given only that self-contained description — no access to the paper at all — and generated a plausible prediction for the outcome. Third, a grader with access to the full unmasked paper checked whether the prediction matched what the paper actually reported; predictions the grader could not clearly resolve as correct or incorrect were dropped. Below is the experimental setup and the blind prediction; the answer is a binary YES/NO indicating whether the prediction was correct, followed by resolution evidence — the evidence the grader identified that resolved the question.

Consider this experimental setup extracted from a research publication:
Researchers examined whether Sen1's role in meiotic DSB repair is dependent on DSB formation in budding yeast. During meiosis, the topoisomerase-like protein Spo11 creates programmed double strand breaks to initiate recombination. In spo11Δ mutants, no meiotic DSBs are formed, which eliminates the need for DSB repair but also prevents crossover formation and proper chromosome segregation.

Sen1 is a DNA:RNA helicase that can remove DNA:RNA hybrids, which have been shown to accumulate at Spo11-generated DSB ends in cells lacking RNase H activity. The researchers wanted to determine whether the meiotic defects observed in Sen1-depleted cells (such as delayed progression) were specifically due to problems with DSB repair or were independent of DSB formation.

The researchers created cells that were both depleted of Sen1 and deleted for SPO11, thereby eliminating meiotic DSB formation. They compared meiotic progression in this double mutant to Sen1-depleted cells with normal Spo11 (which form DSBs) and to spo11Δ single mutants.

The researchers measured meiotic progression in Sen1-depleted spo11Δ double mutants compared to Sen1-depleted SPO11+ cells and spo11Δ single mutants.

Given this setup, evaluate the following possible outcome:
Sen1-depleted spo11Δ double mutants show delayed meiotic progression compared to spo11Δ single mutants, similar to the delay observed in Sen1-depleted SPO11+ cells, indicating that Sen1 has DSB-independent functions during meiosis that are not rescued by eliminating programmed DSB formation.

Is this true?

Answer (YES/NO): NO